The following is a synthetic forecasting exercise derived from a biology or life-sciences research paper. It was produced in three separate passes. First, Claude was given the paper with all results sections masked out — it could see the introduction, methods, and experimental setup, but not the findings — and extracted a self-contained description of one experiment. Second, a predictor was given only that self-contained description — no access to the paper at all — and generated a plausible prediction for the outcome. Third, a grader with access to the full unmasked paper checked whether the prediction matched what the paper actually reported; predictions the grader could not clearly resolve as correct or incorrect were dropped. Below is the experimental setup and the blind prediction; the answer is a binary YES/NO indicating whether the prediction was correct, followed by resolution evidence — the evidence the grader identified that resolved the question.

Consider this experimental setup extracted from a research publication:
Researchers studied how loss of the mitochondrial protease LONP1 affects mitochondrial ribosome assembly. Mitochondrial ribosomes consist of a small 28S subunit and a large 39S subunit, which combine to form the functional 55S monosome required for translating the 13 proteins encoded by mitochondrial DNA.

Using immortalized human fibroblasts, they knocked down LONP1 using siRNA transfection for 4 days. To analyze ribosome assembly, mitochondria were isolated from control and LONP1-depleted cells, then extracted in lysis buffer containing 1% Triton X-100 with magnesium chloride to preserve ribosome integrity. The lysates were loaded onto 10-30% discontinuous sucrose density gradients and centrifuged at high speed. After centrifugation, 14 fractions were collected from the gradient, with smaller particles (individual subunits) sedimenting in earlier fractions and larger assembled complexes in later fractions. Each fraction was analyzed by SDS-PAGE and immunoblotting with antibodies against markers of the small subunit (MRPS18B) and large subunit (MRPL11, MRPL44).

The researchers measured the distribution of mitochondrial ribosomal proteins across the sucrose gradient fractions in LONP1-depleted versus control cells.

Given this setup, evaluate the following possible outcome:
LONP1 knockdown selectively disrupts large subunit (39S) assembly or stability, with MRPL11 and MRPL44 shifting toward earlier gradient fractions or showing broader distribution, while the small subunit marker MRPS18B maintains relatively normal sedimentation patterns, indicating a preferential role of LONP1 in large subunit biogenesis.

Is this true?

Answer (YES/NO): NO